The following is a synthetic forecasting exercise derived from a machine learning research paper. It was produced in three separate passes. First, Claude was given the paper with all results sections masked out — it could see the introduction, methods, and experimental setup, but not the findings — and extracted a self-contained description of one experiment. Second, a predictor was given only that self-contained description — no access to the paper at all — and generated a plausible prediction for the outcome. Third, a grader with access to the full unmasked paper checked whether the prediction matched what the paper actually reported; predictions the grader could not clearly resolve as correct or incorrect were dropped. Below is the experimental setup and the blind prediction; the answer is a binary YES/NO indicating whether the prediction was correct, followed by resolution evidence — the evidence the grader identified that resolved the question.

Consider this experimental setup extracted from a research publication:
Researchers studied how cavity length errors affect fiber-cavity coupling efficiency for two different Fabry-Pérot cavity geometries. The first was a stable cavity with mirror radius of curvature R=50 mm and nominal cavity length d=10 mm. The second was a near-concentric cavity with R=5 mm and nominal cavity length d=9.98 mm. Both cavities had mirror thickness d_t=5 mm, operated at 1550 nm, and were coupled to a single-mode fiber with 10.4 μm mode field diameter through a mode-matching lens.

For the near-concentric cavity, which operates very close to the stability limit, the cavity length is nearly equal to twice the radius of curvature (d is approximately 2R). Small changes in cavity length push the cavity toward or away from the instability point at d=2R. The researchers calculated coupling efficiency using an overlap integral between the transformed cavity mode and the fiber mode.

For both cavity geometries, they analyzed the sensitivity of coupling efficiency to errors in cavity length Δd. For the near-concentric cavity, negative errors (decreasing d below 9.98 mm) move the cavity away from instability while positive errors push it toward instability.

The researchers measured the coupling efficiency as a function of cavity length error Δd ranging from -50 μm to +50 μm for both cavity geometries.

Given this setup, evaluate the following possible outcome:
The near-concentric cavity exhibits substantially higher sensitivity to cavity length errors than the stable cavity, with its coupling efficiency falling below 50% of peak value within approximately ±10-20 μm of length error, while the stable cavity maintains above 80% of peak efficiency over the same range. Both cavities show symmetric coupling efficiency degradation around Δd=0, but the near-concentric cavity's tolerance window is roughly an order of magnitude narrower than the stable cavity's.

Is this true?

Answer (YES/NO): NO